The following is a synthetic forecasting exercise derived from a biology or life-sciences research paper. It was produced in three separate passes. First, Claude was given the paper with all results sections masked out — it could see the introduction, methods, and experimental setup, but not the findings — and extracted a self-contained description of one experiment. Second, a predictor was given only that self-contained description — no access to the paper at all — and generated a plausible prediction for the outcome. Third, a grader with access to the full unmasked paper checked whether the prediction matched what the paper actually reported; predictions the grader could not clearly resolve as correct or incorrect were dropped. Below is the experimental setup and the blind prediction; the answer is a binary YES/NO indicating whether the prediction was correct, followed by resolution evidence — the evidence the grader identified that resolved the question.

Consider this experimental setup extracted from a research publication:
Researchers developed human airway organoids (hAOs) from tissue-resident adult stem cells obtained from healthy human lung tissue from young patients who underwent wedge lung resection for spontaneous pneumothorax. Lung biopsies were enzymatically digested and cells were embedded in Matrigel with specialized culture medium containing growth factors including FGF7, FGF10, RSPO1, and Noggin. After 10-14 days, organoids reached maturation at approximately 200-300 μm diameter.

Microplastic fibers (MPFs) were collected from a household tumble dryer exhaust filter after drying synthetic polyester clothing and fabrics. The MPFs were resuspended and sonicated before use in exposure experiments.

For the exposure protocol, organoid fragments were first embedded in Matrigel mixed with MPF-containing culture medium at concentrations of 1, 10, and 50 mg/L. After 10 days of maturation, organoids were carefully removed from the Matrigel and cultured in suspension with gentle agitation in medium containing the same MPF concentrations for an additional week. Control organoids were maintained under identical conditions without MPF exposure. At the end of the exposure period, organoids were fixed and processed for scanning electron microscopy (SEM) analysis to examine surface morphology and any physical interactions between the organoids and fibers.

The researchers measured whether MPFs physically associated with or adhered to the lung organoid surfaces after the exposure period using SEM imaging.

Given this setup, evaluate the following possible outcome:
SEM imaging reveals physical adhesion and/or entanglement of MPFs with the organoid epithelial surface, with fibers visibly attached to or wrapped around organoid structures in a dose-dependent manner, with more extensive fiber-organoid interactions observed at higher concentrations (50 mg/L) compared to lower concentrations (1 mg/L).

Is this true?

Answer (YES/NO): NO